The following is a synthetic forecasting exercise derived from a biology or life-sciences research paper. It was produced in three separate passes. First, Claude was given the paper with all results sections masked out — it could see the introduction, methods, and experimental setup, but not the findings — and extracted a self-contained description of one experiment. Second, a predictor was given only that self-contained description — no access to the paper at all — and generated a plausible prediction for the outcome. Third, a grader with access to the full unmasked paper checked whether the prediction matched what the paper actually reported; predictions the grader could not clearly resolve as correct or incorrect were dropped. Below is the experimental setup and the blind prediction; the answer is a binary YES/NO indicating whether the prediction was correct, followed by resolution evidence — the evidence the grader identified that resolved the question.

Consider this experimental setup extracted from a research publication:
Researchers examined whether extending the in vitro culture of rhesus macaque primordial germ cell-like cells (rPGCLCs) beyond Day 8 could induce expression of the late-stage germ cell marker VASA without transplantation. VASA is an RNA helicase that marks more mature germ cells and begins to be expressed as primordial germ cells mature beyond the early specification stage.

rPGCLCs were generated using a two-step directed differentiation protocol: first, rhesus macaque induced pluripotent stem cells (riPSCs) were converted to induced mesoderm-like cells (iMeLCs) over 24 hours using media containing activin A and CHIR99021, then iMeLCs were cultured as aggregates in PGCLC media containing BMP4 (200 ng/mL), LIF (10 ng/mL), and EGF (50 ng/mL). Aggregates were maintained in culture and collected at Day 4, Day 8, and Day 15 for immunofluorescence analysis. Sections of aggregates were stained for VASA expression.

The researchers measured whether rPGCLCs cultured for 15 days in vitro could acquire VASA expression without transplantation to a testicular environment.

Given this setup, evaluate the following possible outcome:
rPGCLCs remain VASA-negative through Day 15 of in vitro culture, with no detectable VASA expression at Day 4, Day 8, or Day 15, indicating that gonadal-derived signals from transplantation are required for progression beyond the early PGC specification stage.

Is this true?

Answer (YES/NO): NO